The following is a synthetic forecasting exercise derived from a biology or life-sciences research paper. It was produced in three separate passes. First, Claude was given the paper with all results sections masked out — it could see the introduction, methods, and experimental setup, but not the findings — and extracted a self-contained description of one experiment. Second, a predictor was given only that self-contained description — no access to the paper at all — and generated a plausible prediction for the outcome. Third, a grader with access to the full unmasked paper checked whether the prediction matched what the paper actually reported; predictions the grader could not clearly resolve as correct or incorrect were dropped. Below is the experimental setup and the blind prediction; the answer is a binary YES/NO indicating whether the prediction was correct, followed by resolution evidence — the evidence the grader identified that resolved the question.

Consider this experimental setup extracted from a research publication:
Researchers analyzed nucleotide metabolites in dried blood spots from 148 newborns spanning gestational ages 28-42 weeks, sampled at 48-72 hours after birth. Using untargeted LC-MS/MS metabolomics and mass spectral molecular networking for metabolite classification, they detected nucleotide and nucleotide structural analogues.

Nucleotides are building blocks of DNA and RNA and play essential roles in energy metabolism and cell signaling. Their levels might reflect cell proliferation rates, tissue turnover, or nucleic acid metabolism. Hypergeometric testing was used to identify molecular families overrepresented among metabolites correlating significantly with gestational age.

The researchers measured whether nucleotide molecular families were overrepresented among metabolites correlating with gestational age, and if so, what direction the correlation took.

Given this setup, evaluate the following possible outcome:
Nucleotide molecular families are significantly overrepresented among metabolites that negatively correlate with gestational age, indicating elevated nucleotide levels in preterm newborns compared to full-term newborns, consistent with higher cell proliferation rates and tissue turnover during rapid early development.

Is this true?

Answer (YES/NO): YES